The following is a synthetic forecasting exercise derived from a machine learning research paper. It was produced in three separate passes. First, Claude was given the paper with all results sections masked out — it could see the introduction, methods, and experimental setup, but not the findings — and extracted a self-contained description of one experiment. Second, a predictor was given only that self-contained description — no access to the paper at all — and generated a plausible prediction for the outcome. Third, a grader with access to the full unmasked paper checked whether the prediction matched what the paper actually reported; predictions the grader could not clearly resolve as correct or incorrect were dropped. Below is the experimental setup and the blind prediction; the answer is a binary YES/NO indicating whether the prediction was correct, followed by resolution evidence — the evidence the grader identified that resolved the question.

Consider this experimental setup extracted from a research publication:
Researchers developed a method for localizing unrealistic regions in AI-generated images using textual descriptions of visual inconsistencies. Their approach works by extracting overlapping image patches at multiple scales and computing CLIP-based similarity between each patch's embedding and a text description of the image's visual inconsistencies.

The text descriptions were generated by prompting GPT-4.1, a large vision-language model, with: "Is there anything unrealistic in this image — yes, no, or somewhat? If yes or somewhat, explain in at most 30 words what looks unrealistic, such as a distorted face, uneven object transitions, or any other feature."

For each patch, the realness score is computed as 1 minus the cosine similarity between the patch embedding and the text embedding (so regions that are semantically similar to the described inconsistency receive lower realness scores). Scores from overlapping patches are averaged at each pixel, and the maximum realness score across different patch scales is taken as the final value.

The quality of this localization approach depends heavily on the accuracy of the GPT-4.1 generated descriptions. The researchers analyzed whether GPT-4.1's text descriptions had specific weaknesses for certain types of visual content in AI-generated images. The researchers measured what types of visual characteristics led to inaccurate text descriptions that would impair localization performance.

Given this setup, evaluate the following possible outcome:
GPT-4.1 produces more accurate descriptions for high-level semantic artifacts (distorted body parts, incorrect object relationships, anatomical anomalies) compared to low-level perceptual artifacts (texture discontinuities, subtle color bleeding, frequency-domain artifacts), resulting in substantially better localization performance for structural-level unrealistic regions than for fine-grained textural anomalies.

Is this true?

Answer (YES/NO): NO